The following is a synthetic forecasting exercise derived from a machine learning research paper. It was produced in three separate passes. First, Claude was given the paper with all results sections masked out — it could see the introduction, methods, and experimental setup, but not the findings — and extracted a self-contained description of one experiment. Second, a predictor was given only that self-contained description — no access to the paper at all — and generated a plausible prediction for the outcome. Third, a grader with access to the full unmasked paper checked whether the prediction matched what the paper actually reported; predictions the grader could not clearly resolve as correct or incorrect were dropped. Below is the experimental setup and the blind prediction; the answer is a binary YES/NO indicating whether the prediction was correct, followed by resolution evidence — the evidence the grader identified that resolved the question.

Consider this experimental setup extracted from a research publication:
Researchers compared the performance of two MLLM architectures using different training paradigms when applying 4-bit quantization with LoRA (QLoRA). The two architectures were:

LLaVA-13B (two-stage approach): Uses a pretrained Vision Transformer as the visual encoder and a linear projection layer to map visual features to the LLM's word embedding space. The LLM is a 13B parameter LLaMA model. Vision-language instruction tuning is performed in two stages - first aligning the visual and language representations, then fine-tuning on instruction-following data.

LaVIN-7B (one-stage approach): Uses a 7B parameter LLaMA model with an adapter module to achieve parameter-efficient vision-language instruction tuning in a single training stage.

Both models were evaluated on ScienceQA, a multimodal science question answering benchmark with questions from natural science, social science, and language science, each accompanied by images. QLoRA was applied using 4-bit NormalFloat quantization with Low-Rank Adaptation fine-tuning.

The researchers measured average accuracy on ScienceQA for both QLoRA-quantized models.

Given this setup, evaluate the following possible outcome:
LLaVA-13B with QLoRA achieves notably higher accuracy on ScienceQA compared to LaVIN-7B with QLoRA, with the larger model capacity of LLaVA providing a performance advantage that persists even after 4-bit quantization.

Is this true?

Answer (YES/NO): NO